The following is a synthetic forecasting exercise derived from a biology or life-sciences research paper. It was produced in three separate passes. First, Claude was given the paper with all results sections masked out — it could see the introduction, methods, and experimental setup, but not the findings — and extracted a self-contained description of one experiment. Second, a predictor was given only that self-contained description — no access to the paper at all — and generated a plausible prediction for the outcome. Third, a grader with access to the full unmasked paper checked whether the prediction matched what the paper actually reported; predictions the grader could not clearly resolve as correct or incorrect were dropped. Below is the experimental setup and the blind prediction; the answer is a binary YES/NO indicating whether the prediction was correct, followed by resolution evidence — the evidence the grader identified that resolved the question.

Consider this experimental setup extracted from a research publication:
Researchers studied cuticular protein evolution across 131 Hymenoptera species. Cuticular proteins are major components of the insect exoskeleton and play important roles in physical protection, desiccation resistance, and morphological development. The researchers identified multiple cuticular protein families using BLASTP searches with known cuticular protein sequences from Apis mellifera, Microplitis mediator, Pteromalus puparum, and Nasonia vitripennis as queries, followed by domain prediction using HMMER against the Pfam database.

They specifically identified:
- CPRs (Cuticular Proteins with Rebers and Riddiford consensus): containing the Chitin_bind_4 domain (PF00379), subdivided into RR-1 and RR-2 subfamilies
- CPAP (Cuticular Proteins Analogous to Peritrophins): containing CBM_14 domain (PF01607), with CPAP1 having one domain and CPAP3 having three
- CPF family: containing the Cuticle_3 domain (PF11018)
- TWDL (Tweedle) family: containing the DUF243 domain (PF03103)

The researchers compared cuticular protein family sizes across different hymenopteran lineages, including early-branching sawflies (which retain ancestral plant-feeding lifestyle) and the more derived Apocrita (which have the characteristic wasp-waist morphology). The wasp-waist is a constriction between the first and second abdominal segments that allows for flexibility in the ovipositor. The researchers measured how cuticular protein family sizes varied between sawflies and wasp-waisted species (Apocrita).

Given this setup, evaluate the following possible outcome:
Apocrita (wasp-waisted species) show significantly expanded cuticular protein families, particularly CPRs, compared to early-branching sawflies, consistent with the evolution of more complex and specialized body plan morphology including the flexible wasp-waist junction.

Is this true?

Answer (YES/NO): NO